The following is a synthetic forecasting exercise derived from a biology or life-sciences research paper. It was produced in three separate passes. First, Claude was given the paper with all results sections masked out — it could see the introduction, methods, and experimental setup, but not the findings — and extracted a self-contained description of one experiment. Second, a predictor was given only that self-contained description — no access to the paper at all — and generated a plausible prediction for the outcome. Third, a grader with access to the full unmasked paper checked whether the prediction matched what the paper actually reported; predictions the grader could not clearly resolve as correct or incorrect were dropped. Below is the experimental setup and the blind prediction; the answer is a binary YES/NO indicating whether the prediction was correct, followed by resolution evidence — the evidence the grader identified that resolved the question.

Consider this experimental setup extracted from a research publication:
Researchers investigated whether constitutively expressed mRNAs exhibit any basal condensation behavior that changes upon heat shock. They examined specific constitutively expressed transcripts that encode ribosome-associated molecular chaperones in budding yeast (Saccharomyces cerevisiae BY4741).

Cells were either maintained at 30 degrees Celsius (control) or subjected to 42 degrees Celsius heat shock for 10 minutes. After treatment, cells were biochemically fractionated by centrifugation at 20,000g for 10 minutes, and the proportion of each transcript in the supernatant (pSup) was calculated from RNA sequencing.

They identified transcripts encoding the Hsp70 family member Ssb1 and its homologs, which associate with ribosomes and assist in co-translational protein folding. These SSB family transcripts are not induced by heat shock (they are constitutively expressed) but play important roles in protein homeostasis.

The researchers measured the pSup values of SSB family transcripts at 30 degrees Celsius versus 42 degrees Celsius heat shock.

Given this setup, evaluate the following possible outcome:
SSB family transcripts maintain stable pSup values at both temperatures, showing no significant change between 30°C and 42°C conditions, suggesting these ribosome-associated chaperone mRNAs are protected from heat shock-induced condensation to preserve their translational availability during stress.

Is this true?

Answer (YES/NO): NO